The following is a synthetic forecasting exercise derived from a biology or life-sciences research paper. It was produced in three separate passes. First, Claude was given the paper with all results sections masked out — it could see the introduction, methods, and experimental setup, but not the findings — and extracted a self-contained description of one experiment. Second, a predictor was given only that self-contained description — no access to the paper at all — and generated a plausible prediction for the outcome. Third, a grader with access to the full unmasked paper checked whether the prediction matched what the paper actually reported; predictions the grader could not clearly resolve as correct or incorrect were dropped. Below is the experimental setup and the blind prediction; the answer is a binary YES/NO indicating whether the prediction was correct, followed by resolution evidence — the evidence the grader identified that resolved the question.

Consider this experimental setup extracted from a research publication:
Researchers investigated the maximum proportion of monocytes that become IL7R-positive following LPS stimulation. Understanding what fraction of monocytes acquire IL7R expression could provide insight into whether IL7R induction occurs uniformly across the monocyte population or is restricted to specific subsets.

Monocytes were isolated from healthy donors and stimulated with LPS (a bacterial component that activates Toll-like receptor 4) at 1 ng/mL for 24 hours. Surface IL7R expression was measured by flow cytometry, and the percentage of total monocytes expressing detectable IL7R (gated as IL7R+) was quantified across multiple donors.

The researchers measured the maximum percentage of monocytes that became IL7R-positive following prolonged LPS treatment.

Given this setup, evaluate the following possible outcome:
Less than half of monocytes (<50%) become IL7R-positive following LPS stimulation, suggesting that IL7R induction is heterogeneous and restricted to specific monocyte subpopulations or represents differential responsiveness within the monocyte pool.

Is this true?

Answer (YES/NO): NO